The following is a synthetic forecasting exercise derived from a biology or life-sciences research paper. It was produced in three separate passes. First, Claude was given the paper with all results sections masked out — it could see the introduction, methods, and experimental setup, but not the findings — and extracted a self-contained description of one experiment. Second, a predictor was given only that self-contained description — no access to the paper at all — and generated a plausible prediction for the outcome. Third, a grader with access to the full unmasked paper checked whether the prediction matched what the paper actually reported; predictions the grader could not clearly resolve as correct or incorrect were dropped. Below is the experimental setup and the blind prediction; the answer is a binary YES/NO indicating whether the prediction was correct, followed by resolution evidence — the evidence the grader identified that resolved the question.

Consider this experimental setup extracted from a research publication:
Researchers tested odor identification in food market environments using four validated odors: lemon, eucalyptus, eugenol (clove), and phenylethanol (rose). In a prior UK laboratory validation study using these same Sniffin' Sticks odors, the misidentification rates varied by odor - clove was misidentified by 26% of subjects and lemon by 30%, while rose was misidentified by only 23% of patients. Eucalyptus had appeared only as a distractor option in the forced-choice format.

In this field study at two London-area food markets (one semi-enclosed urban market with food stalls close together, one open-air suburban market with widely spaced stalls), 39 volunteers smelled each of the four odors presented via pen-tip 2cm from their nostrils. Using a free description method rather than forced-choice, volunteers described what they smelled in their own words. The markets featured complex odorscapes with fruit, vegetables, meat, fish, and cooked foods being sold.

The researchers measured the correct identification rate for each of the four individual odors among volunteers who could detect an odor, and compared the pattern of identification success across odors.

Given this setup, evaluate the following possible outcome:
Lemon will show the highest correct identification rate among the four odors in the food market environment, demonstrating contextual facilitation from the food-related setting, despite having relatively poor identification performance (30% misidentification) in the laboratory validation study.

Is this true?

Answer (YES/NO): YES